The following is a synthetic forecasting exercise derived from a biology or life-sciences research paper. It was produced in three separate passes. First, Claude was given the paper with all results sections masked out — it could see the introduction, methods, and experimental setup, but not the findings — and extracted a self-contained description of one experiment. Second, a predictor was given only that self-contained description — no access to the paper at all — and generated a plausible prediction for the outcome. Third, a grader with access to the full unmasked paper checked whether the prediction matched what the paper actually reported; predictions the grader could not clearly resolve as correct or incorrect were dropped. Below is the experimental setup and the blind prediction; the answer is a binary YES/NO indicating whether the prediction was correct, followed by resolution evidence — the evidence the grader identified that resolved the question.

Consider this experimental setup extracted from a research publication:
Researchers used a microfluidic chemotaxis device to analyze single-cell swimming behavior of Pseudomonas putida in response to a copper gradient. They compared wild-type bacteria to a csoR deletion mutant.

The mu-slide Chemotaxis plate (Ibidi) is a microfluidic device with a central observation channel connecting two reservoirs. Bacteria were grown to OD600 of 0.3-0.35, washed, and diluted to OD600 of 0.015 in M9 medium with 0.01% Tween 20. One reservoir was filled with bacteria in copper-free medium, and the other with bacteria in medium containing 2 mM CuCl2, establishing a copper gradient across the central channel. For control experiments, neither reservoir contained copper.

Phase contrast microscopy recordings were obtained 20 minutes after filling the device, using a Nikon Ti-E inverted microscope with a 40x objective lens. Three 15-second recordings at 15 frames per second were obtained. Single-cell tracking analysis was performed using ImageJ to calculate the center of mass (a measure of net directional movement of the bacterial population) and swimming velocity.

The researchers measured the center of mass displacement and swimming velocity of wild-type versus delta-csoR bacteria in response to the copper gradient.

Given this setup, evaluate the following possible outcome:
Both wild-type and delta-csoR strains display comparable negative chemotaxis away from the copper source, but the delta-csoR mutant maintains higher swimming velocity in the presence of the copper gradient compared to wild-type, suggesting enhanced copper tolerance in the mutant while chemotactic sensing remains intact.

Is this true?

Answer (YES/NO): NO